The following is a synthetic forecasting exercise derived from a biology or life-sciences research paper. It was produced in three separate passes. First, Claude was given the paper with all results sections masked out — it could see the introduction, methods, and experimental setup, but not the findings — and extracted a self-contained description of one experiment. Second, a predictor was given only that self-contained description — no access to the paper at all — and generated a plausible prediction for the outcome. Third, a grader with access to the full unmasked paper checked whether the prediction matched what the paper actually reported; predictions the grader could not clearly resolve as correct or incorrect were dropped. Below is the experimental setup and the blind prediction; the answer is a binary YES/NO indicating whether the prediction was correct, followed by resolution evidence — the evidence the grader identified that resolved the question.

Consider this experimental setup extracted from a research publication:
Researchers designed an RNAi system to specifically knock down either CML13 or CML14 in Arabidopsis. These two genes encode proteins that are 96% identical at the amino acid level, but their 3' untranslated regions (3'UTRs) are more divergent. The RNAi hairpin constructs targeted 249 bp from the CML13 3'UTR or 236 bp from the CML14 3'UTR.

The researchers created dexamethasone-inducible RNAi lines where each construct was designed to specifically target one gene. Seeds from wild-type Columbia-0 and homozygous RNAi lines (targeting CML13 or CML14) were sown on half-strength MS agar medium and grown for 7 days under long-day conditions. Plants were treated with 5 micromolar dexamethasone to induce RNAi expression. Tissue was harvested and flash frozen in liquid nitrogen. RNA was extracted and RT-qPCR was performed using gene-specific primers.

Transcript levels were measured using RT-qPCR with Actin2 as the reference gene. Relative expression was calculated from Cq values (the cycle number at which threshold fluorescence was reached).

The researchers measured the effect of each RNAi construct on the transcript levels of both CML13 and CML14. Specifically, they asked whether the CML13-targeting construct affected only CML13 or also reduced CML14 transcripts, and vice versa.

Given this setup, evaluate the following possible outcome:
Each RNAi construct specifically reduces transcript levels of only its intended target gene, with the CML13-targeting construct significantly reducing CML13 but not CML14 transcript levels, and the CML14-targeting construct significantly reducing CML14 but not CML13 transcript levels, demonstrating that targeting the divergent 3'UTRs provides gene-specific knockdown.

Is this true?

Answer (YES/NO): YES